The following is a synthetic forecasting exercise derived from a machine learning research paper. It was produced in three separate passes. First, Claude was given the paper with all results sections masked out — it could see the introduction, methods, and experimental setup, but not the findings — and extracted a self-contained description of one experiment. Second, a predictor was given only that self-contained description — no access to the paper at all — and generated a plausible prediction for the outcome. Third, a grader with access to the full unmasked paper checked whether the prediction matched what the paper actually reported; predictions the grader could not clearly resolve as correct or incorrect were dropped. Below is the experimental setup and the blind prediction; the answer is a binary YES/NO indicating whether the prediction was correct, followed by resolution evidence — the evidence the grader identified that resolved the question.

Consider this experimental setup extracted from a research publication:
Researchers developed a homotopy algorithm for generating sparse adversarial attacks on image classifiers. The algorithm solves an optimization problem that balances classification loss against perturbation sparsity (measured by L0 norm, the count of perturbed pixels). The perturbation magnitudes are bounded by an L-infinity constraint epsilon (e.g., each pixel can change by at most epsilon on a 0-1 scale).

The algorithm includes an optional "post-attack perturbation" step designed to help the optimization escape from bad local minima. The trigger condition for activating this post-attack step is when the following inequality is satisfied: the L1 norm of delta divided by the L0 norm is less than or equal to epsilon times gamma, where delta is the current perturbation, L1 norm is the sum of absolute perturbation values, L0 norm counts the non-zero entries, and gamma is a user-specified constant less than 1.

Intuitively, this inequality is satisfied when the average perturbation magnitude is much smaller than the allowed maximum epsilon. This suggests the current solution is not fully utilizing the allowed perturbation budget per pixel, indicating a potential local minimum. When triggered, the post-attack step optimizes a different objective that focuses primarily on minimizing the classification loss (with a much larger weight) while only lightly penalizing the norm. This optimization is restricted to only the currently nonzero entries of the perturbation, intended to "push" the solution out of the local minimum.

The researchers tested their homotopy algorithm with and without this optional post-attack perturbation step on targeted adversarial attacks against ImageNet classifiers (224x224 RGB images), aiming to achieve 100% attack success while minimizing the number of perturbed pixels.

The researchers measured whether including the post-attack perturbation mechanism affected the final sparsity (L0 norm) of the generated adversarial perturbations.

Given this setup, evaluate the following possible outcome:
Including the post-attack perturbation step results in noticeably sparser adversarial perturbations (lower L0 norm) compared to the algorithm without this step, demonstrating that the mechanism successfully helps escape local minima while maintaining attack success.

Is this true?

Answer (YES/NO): YES